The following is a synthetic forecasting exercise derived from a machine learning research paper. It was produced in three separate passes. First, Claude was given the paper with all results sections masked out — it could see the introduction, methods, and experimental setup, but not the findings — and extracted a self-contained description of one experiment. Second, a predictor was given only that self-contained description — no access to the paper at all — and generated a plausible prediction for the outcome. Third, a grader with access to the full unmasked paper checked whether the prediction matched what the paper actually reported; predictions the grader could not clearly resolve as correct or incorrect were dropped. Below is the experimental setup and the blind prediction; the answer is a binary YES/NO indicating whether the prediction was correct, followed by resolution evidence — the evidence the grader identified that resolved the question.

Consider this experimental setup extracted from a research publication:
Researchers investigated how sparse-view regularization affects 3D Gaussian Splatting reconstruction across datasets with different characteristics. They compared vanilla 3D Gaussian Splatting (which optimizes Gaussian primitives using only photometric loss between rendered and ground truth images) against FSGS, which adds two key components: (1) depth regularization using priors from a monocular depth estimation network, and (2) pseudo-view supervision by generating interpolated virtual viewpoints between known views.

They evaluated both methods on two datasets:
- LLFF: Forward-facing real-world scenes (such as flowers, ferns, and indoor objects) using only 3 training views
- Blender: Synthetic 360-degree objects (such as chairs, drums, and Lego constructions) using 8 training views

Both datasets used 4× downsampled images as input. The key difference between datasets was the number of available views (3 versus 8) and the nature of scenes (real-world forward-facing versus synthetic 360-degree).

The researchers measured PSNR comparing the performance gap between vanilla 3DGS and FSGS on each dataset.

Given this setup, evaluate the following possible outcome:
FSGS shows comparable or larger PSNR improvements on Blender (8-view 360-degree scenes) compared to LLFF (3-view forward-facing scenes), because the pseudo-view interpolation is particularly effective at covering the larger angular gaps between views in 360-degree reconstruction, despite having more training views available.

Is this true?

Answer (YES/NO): NO